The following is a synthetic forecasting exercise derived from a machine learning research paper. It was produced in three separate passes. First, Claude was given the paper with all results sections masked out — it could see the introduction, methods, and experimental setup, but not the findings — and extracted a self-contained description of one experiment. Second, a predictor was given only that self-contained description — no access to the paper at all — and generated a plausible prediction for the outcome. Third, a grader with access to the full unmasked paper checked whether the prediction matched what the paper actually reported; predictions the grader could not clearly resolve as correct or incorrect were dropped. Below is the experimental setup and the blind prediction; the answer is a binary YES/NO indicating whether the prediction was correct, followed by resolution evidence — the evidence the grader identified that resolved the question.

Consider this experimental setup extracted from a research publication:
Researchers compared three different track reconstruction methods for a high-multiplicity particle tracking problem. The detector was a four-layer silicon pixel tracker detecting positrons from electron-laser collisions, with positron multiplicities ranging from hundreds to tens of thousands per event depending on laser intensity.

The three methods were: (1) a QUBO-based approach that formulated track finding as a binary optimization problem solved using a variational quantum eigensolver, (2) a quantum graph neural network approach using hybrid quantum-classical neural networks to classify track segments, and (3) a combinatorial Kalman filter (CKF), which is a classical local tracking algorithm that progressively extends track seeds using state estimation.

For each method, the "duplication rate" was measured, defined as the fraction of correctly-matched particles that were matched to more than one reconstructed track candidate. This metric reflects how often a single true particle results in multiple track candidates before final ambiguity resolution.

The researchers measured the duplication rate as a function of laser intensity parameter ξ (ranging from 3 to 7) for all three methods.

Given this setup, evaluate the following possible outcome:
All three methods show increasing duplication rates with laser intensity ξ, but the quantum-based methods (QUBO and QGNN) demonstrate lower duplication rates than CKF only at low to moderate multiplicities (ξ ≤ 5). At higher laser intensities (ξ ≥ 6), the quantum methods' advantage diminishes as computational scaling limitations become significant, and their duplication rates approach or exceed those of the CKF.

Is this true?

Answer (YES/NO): NO